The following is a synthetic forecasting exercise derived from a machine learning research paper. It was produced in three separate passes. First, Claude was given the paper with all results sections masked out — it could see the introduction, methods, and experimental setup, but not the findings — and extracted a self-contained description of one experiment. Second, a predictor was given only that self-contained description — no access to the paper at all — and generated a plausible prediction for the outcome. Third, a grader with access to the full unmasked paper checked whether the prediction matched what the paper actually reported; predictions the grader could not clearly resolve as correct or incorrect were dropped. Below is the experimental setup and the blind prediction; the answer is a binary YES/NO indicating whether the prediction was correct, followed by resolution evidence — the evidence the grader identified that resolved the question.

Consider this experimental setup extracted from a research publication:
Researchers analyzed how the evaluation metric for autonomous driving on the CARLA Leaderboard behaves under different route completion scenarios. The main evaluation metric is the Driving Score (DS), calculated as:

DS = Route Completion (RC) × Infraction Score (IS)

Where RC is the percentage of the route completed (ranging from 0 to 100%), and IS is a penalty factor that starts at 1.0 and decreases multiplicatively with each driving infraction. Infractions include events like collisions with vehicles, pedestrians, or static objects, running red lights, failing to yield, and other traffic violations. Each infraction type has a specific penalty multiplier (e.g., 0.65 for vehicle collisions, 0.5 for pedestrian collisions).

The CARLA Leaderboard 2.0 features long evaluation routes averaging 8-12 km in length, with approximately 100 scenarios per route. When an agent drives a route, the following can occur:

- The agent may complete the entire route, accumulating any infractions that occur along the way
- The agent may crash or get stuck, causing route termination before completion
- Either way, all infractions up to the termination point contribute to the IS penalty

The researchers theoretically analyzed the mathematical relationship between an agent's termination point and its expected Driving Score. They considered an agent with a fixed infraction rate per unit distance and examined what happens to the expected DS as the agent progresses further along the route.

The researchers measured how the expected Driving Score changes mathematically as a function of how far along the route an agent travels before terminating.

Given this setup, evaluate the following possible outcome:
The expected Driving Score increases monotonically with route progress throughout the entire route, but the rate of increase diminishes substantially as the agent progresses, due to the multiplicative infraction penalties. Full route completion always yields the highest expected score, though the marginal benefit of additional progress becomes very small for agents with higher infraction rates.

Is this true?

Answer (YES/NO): NO